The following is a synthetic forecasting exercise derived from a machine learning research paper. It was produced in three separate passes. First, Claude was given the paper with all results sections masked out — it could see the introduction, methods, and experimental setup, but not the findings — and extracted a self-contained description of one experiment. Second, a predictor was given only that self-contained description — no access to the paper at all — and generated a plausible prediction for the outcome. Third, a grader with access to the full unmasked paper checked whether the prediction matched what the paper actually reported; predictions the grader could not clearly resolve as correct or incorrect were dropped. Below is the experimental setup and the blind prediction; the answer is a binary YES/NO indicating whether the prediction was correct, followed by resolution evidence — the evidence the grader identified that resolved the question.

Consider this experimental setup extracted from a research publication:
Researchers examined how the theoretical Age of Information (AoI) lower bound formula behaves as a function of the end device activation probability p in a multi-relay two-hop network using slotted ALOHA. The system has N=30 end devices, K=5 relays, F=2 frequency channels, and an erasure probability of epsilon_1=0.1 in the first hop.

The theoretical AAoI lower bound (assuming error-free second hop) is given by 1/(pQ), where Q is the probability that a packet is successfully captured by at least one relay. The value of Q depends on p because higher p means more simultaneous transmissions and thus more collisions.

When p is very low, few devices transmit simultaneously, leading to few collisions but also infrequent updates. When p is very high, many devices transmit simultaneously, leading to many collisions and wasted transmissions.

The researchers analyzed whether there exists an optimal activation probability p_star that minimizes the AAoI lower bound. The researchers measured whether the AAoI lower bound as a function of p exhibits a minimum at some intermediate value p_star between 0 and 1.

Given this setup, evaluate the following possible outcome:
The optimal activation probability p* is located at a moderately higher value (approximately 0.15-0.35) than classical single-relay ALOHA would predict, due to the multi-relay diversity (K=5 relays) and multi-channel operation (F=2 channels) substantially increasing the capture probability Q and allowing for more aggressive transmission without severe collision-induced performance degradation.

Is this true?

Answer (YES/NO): NO